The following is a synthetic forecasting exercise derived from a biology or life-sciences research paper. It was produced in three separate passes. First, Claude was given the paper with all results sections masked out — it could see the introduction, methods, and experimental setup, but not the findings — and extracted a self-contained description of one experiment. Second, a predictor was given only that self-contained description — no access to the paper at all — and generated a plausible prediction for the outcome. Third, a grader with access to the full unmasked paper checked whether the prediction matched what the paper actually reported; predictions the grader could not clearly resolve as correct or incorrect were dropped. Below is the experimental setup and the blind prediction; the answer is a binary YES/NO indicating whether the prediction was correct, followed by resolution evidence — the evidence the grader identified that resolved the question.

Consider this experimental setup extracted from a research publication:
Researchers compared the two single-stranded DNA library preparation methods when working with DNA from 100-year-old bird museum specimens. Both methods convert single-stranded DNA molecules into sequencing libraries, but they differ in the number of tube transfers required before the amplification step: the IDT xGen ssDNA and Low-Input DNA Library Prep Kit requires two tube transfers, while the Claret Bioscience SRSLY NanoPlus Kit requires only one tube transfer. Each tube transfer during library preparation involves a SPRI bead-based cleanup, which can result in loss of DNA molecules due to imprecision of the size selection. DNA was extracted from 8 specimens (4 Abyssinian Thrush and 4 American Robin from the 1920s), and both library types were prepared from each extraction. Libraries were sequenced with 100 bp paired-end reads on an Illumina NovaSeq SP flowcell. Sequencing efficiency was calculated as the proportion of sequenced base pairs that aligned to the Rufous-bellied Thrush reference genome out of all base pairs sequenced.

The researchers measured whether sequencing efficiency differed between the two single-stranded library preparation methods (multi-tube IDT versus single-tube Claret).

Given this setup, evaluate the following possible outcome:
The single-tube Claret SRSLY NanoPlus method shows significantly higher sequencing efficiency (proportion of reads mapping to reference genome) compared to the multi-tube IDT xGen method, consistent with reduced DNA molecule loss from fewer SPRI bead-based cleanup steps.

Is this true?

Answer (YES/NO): NO